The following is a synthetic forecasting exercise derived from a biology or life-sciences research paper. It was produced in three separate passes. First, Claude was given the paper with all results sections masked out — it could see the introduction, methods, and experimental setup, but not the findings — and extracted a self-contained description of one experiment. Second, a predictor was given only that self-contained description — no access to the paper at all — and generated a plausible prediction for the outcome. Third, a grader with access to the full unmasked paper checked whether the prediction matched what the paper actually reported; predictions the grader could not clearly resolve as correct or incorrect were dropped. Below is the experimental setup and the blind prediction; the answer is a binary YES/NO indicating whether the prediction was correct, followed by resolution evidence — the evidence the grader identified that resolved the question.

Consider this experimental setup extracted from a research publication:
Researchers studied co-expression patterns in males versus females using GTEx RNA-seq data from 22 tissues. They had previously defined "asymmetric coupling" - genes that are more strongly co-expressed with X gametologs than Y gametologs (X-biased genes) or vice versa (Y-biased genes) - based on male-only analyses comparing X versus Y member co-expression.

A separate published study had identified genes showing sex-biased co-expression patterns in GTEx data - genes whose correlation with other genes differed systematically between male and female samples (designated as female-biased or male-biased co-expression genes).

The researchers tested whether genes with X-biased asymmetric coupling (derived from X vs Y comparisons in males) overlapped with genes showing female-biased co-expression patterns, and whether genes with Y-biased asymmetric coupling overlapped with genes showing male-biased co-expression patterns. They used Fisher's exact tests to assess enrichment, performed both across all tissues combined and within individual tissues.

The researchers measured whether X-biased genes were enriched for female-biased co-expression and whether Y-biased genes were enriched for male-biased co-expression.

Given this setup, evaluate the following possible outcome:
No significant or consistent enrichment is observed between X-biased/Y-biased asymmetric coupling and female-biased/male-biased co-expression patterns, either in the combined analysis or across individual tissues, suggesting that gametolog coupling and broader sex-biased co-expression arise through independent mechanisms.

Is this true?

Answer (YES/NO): NO